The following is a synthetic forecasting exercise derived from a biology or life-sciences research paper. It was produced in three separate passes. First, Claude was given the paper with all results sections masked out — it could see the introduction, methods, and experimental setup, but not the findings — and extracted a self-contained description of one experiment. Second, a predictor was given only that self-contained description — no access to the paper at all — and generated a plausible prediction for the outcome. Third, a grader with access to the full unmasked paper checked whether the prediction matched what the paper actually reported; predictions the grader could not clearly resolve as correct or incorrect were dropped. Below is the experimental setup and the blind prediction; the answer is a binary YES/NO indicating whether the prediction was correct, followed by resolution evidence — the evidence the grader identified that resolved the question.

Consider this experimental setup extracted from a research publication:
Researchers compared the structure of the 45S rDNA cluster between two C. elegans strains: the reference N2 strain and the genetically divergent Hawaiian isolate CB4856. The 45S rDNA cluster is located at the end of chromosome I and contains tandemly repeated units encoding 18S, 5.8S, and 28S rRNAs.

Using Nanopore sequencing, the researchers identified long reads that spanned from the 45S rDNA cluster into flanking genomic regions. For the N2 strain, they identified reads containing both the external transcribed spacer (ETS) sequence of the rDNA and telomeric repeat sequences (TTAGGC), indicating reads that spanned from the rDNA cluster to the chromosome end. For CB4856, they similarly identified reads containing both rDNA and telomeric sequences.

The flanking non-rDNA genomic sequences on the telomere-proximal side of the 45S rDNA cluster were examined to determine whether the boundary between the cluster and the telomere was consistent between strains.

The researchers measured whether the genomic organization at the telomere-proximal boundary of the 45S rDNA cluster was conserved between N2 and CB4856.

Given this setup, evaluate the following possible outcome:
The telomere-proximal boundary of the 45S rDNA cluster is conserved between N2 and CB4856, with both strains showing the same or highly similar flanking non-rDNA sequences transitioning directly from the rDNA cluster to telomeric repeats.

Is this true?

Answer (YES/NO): NO